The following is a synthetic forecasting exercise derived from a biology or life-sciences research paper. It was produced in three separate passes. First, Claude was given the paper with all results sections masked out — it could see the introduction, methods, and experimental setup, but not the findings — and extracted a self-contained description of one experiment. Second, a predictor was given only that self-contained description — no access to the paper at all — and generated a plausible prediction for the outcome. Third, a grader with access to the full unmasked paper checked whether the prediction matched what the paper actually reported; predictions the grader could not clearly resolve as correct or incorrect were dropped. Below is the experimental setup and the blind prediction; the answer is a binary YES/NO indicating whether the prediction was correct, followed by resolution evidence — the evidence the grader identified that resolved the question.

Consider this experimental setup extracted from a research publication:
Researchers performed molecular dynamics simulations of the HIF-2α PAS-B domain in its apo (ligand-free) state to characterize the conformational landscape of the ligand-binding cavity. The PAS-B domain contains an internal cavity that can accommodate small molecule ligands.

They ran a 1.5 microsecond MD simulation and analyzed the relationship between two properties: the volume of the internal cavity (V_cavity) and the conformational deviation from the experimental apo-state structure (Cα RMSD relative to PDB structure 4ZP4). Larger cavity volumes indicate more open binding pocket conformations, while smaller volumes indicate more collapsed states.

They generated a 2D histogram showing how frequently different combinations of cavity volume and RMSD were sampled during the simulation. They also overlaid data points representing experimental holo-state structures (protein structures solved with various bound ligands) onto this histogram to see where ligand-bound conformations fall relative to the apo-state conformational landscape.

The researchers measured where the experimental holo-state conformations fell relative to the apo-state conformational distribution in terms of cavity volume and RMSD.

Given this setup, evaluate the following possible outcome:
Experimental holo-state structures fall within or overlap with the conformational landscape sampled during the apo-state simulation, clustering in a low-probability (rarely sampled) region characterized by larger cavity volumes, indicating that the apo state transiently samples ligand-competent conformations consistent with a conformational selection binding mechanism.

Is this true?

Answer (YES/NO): NO